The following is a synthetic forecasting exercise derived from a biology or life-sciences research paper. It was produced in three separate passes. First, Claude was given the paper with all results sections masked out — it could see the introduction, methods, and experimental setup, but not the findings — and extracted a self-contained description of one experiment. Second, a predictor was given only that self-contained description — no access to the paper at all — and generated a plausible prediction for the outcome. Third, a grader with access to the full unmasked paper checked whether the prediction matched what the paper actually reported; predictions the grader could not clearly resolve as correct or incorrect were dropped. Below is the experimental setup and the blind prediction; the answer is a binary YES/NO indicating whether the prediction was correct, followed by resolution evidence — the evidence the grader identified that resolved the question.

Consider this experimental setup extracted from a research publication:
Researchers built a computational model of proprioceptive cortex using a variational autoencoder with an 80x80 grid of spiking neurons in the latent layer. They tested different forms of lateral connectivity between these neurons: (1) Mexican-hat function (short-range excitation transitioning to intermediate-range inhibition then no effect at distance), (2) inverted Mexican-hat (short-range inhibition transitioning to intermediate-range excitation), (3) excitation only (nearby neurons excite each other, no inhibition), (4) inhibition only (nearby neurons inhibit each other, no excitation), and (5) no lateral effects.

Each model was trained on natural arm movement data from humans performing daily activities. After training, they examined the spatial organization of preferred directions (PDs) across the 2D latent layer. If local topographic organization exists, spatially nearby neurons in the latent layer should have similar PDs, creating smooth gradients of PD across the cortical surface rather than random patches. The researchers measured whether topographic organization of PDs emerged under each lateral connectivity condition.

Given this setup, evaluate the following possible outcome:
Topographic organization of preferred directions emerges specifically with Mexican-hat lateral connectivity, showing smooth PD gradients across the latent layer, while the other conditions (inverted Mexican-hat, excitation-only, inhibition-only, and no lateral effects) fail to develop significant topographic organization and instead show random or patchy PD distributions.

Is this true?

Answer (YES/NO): YES